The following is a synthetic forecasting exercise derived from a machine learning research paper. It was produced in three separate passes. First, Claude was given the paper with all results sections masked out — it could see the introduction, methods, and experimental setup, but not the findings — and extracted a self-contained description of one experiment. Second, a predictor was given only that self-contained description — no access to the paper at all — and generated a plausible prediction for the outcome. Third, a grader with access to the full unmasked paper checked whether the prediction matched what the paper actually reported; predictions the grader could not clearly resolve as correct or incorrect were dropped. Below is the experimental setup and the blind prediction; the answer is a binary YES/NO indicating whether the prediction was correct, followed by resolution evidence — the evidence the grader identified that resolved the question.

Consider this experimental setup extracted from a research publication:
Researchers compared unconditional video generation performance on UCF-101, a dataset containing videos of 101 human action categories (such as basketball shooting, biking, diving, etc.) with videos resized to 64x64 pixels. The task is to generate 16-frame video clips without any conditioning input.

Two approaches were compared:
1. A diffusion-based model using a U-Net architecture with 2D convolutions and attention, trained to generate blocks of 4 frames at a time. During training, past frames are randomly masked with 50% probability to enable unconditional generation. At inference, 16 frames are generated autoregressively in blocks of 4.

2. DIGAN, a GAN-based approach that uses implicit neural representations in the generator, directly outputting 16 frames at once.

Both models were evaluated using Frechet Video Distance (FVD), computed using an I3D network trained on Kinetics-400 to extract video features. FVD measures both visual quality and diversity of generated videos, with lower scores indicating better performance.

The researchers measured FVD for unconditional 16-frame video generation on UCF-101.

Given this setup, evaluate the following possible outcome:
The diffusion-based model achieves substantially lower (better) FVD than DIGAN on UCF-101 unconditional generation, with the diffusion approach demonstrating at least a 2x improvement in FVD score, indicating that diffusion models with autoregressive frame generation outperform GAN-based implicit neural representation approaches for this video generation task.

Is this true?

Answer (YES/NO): NO